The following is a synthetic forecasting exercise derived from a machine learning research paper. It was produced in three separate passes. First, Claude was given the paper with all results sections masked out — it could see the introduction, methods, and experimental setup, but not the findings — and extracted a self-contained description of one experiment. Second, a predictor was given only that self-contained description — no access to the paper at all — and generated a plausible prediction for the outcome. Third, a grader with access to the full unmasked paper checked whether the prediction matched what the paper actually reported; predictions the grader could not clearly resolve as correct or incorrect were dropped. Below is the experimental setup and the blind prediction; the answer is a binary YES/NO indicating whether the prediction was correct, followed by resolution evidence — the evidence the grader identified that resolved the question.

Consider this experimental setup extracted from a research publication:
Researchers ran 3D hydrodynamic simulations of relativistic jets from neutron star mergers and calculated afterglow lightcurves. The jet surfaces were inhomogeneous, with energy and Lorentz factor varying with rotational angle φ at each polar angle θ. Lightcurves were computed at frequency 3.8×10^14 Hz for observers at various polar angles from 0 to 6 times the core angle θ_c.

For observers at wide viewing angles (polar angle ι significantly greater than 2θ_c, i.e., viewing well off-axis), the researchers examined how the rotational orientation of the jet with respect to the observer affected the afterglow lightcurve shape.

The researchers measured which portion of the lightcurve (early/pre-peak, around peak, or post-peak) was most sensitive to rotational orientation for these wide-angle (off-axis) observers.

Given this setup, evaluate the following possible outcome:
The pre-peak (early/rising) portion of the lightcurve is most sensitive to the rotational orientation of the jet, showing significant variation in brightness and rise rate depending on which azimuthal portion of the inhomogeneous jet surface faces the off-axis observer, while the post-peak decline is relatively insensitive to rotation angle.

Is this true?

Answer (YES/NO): YES